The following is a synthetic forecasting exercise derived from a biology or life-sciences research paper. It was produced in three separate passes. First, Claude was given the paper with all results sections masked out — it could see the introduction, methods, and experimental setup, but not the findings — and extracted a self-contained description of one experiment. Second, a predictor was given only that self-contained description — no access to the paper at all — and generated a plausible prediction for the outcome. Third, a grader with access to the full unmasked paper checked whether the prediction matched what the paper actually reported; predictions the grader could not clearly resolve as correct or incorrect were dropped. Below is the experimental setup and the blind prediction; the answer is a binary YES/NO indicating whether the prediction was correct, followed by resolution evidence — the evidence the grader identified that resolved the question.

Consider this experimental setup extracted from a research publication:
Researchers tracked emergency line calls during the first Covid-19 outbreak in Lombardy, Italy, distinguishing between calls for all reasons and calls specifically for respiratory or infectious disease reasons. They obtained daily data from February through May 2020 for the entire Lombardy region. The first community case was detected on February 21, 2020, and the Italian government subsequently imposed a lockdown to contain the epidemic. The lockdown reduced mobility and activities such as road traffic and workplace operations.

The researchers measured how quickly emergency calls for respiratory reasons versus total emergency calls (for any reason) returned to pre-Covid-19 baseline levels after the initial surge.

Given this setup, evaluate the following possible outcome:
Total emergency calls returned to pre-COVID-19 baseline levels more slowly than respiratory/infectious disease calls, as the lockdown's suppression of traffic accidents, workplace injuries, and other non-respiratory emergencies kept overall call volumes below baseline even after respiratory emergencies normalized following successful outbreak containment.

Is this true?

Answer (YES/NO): NO